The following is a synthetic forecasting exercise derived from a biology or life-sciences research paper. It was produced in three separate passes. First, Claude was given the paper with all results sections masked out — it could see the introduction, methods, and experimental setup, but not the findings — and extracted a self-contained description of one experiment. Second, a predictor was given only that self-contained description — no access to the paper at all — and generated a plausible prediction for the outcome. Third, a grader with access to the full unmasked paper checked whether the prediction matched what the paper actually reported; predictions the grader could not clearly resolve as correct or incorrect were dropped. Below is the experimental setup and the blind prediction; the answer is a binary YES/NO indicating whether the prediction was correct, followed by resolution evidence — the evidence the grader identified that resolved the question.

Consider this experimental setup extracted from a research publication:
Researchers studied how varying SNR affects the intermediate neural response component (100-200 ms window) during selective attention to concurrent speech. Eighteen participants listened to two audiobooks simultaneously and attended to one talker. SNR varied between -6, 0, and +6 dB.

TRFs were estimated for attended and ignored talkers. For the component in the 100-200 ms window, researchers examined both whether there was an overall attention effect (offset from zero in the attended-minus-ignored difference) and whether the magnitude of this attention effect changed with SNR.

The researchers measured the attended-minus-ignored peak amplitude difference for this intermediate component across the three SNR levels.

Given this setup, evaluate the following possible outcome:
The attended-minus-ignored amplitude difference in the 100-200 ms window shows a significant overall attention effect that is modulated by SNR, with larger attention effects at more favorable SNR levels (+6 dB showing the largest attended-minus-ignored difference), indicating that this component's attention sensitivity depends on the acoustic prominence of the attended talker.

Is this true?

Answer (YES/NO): YES